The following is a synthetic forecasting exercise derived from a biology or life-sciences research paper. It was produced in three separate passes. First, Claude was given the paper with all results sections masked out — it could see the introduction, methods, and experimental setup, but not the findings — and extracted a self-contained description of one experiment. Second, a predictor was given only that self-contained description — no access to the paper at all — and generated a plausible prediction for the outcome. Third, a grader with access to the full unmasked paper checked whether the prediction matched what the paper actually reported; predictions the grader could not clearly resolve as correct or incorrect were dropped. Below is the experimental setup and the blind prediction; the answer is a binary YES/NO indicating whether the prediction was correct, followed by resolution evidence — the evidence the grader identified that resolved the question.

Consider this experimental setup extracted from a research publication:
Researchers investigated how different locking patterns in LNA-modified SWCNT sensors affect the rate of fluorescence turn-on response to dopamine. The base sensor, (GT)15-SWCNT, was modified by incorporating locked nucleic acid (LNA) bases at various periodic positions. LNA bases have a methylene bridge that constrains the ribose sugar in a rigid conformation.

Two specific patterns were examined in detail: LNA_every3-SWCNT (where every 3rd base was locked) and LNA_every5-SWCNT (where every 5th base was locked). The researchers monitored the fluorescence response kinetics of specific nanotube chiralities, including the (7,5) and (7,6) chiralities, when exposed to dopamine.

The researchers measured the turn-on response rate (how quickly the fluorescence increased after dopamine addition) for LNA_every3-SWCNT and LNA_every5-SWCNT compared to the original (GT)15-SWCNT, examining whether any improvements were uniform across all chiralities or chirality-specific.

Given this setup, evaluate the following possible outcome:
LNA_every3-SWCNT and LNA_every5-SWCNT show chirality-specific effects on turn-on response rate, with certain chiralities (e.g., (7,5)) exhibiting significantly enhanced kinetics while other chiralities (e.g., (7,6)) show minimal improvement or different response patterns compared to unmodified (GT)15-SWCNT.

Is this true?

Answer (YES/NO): YES